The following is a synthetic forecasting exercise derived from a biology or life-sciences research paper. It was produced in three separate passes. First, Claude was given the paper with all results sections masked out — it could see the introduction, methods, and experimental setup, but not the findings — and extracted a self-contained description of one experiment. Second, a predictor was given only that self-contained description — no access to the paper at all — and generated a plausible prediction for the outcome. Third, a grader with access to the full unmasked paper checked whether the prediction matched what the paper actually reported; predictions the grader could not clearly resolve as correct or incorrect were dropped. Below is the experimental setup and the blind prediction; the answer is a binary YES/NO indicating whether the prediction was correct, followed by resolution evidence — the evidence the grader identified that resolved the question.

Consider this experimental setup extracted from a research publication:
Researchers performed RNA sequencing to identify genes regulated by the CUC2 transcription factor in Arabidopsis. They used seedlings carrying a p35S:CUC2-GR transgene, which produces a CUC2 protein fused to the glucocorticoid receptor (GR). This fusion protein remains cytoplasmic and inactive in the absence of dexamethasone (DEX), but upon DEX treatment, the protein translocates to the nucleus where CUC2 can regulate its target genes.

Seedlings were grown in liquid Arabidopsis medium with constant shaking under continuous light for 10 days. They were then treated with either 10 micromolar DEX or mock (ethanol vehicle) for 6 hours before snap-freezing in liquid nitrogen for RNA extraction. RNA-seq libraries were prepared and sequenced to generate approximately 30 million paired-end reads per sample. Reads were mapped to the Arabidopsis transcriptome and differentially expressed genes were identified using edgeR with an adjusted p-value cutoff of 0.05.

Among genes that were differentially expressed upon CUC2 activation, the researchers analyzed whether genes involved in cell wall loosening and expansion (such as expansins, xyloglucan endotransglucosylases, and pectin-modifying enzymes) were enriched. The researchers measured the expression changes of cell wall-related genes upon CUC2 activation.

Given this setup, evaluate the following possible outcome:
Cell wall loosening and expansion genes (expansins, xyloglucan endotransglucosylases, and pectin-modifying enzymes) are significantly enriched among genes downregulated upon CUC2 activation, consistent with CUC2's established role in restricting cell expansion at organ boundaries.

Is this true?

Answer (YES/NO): YES